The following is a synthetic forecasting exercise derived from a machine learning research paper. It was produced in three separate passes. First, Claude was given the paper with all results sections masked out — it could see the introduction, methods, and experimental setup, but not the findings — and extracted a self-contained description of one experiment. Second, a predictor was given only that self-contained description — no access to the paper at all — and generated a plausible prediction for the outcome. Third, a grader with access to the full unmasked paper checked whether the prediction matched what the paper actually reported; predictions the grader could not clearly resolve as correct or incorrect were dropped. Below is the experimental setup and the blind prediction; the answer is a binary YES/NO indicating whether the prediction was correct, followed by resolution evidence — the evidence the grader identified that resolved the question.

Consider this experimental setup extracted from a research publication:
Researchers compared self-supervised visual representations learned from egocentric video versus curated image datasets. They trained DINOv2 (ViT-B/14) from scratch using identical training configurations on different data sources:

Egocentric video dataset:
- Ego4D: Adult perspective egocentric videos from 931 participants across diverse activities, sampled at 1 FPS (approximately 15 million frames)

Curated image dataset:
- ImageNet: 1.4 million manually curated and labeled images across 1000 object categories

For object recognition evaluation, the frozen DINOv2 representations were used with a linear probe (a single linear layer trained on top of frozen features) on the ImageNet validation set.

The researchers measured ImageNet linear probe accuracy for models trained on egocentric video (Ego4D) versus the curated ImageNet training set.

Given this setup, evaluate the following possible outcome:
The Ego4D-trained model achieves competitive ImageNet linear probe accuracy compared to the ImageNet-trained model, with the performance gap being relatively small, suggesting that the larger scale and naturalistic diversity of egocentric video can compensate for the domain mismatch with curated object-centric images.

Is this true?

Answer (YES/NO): NO